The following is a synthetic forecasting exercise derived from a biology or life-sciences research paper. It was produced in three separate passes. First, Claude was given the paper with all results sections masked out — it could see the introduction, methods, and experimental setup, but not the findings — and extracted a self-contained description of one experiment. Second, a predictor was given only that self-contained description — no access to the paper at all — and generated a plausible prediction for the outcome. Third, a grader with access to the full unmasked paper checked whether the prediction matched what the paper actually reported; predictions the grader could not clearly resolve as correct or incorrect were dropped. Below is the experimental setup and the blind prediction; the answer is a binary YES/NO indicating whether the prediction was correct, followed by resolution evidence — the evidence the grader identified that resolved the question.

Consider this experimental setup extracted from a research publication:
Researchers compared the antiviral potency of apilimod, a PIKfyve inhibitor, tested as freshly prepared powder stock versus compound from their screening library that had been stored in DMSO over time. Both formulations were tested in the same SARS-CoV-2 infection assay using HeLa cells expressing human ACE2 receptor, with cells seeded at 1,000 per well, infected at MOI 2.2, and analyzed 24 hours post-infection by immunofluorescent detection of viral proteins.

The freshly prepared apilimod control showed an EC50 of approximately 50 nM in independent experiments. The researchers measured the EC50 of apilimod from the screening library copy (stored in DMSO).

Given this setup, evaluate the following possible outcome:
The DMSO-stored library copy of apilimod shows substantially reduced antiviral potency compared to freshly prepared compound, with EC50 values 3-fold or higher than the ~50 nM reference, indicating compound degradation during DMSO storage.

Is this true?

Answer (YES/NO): YES